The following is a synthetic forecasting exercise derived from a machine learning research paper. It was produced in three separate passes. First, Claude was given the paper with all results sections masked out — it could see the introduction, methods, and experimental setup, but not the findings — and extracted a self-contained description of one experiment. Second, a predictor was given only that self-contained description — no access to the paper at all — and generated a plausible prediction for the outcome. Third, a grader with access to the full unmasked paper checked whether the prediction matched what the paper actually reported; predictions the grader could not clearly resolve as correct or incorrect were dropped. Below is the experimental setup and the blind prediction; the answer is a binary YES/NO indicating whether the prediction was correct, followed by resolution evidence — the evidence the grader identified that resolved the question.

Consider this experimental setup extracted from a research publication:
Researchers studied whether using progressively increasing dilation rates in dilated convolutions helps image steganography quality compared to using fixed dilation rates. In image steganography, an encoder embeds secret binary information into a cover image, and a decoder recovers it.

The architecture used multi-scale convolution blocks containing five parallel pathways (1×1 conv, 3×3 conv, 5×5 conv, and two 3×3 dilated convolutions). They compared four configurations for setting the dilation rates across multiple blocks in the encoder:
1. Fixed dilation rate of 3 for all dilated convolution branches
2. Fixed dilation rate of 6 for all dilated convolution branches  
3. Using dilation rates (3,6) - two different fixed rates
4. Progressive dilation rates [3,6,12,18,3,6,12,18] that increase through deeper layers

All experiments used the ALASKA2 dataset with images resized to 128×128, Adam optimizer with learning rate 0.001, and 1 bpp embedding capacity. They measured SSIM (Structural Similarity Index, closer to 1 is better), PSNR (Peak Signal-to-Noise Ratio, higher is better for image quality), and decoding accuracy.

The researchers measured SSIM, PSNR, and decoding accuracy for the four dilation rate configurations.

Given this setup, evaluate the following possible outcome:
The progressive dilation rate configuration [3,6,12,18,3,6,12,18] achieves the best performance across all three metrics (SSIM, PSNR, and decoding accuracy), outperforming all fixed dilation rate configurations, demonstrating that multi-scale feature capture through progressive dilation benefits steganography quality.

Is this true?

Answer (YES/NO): NO